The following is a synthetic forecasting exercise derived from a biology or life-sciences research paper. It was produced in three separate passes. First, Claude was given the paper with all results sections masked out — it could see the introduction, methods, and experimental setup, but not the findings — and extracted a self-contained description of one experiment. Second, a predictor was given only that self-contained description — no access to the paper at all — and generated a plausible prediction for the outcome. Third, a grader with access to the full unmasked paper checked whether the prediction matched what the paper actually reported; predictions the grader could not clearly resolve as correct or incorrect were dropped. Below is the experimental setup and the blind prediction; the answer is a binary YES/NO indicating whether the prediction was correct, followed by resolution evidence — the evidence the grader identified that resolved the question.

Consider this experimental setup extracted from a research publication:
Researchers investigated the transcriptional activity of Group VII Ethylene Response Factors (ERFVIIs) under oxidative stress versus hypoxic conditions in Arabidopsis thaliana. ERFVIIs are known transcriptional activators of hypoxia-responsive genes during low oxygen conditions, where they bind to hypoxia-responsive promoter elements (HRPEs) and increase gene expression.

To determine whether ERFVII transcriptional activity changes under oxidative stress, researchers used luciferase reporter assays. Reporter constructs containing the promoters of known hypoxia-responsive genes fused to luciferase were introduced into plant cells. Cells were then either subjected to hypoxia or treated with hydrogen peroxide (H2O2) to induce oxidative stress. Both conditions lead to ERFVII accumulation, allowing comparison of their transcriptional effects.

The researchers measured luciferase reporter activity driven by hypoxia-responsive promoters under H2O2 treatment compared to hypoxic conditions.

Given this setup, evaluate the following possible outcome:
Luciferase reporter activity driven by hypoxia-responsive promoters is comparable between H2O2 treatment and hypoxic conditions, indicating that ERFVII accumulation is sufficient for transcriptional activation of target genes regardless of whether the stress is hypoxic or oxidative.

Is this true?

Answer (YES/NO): NO